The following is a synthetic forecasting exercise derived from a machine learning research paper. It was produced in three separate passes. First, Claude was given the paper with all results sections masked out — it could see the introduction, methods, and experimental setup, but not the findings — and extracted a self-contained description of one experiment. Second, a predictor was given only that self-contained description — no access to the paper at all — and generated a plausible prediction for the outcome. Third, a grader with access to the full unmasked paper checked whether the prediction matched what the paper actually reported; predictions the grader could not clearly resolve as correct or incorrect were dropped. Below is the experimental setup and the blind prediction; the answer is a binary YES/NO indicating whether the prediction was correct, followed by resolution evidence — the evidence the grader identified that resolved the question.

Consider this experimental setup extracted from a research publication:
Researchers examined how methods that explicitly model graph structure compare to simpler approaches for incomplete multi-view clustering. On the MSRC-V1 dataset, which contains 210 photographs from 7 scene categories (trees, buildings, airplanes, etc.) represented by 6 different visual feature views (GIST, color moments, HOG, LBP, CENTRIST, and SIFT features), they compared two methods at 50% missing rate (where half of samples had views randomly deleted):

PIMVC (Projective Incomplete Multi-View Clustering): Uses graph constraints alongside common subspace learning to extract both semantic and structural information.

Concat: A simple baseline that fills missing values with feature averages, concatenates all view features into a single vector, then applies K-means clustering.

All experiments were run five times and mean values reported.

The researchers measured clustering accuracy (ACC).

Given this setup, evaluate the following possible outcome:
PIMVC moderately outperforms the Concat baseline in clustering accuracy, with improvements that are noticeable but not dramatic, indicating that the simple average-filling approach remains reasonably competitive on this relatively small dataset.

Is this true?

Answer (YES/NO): NO